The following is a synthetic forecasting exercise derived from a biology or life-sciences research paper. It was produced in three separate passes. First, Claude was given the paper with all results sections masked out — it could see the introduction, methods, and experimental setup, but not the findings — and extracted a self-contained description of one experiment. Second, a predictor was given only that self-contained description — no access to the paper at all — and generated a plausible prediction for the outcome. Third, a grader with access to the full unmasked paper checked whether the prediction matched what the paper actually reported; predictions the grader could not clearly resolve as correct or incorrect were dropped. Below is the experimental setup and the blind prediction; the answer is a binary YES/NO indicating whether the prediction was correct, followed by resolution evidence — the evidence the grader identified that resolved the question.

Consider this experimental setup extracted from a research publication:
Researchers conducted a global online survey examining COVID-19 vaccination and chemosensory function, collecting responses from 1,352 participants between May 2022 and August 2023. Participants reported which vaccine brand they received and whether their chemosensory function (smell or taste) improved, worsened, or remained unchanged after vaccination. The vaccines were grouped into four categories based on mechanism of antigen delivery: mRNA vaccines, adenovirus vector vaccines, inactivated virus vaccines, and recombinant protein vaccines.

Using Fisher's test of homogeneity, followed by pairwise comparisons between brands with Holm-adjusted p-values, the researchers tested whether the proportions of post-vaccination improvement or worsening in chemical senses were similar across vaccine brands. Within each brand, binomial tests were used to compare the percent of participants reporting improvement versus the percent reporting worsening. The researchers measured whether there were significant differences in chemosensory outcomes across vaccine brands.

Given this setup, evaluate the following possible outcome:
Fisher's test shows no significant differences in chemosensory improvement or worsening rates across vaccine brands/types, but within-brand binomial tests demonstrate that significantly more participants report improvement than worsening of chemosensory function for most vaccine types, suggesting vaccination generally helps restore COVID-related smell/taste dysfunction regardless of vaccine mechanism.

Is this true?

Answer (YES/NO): NO